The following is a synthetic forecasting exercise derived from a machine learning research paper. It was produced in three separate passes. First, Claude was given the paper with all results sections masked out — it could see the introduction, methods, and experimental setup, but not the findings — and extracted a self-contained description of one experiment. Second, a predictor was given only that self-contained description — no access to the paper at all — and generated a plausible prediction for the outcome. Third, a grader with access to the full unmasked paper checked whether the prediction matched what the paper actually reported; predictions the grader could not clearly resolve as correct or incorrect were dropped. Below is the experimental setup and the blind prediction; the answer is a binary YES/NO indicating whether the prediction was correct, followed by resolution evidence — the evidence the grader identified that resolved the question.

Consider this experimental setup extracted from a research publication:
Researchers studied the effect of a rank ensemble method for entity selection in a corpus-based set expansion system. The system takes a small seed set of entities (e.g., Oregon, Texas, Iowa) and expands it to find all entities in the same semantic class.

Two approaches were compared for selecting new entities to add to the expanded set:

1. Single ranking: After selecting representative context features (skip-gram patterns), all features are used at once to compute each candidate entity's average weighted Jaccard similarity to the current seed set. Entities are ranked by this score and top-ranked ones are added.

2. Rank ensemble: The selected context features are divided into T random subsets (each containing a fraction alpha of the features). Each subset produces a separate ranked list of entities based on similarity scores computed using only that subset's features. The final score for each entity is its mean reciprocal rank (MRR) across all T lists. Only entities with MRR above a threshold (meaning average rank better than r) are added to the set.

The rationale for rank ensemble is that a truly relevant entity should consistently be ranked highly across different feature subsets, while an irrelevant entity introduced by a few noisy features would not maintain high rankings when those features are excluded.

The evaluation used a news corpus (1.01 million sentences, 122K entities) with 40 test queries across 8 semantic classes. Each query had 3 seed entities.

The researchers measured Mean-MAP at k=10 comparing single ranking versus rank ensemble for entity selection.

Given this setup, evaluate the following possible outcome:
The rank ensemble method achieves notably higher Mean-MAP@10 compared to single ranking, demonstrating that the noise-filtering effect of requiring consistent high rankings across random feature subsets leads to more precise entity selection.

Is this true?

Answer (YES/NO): YES